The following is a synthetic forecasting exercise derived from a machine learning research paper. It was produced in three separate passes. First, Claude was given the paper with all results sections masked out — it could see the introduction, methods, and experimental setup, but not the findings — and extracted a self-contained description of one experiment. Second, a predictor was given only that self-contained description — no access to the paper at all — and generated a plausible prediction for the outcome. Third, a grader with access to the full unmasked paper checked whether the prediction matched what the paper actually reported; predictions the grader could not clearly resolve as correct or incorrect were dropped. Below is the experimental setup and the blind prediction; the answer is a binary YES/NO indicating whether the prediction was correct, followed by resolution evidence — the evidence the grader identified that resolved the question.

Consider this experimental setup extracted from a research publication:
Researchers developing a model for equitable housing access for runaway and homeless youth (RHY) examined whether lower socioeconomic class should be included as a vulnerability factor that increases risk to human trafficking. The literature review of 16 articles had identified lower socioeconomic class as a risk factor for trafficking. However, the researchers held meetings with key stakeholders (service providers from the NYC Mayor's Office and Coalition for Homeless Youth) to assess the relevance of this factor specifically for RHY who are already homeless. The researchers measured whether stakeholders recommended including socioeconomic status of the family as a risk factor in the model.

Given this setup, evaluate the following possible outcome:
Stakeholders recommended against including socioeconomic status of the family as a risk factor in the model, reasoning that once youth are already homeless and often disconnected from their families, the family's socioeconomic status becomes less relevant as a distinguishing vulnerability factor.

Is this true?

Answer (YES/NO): YES